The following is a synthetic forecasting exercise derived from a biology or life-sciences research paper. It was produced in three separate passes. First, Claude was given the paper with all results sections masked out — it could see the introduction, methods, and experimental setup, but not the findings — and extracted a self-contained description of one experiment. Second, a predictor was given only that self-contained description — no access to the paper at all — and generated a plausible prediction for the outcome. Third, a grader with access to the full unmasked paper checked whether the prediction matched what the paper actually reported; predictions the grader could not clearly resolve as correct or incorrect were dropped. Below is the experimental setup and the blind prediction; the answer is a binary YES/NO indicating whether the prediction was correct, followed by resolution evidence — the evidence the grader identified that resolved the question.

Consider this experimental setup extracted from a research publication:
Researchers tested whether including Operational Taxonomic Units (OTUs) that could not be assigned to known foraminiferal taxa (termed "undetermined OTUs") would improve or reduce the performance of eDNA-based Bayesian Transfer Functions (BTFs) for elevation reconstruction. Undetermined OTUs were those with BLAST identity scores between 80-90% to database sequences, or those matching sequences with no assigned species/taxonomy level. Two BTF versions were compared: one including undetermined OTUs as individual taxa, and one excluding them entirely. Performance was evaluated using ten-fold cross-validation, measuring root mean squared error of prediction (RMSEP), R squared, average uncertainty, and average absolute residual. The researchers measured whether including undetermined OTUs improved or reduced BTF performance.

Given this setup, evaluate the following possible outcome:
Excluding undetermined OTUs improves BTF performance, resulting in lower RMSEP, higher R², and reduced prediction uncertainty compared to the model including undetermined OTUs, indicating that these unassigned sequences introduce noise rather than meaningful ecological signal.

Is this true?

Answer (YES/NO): NO